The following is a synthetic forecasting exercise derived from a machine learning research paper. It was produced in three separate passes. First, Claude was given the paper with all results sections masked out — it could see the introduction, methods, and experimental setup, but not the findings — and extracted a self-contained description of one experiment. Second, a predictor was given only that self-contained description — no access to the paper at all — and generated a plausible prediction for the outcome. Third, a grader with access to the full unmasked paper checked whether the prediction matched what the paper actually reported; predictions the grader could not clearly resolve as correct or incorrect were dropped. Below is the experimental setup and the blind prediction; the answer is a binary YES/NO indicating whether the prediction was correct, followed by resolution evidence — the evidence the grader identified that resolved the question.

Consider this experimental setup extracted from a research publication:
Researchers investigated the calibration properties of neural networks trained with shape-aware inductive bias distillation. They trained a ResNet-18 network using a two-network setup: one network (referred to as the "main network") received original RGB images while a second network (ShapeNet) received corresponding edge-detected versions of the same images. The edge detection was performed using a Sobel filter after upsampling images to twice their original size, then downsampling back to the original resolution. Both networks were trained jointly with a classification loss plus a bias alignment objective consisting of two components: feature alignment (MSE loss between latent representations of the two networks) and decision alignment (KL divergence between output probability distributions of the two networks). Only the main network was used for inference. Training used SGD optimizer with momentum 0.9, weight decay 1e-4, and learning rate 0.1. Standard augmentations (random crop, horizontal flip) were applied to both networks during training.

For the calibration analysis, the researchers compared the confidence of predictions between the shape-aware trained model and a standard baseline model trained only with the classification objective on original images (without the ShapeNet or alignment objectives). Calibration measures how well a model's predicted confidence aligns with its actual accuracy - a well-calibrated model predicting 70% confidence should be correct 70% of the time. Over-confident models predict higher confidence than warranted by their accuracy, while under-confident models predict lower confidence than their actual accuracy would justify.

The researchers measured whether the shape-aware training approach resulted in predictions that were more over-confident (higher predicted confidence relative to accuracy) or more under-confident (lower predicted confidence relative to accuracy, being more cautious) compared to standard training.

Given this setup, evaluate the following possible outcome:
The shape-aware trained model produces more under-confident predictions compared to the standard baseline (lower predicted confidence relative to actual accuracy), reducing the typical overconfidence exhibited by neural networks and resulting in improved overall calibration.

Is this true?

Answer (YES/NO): YES